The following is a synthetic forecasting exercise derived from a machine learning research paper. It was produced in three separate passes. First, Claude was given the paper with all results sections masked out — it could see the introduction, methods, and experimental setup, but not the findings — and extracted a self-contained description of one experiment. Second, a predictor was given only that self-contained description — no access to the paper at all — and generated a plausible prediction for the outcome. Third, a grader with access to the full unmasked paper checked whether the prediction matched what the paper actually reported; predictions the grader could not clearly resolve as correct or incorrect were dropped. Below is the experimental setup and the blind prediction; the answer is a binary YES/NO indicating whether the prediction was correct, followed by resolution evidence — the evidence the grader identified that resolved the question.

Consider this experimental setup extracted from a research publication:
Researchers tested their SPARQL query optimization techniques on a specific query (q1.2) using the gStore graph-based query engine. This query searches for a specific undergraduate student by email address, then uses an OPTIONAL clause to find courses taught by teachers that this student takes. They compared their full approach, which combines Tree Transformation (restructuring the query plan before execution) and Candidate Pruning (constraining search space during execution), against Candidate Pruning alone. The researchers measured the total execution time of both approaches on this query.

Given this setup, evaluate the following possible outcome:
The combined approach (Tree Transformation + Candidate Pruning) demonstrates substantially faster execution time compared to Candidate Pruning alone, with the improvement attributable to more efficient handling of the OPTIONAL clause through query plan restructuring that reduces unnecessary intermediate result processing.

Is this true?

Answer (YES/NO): NO